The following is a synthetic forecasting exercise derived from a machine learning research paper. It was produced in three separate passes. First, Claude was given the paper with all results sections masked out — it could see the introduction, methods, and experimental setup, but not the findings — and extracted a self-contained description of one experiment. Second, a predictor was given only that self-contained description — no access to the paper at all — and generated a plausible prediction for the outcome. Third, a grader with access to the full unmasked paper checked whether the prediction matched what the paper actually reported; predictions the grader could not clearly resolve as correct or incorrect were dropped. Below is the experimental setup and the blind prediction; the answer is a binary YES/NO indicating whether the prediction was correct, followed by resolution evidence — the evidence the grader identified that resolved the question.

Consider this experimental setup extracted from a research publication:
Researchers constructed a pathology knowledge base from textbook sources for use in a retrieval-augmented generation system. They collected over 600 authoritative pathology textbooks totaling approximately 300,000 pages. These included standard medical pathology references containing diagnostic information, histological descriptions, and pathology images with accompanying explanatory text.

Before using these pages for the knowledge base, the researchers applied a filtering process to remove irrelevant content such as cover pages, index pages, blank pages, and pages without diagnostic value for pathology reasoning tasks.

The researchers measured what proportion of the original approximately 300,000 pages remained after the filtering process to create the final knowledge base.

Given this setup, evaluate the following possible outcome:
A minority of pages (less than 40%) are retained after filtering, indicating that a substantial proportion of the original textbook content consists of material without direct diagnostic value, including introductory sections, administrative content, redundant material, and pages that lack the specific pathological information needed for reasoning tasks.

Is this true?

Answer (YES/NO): NO